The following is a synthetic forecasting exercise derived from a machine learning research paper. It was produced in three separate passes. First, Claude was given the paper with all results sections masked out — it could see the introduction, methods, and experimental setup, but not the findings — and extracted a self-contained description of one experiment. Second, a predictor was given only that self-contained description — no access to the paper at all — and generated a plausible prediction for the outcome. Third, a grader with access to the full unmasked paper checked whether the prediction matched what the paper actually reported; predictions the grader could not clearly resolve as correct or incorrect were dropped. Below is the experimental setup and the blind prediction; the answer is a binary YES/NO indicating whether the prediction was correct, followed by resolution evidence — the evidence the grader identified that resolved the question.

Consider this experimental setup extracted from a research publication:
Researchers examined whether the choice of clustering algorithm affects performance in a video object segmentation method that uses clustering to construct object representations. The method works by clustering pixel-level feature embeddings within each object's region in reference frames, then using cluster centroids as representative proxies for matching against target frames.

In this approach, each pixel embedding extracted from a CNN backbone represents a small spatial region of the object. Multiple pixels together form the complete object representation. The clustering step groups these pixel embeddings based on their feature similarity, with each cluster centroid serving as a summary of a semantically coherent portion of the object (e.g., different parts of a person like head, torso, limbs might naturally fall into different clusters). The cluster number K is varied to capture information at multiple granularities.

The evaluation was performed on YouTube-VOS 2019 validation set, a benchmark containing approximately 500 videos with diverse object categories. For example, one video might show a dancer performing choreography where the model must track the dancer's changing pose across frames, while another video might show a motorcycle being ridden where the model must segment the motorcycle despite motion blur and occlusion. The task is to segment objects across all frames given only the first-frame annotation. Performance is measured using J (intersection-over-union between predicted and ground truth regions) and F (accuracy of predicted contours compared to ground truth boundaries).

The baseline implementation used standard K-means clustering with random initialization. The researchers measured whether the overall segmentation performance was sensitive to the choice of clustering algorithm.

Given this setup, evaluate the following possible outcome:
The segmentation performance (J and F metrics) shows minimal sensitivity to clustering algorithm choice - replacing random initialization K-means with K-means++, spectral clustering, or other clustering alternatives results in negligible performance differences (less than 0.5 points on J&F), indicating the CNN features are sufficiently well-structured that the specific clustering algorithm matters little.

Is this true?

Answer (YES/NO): YES